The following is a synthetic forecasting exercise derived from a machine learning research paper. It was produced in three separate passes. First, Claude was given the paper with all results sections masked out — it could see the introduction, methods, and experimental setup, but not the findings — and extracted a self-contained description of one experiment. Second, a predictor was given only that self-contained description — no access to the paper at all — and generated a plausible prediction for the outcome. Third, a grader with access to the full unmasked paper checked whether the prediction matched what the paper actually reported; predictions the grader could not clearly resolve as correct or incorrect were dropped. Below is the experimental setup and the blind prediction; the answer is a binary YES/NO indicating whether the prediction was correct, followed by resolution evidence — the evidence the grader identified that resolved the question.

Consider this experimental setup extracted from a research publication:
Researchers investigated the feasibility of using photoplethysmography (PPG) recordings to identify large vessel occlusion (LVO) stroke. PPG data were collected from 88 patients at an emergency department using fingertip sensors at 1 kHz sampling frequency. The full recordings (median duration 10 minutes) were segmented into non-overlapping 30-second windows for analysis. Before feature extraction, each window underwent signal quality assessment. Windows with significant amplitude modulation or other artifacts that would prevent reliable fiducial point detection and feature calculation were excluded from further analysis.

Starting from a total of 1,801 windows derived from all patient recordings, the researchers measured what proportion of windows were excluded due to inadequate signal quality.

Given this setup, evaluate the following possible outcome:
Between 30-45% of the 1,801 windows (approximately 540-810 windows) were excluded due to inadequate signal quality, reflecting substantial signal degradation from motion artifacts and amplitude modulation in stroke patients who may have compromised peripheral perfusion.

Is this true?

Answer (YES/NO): NO